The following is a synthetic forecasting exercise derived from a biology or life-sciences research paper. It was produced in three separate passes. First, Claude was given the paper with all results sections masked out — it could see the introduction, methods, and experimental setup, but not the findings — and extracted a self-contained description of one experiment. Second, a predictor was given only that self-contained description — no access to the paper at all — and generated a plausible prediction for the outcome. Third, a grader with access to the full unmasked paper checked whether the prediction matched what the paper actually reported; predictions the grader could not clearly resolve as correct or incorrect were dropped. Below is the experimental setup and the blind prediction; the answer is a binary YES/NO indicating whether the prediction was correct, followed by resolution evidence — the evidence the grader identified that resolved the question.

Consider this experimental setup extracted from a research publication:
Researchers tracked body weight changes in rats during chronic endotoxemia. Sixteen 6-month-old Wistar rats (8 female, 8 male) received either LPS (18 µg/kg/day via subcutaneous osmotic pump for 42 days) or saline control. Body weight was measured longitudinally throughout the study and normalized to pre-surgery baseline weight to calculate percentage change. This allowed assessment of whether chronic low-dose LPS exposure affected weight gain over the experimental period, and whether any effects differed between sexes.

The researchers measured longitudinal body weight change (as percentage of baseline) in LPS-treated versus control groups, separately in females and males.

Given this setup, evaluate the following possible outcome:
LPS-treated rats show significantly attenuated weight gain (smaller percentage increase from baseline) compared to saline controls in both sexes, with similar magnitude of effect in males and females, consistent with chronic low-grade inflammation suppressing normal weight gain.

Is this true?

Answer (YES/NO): NO